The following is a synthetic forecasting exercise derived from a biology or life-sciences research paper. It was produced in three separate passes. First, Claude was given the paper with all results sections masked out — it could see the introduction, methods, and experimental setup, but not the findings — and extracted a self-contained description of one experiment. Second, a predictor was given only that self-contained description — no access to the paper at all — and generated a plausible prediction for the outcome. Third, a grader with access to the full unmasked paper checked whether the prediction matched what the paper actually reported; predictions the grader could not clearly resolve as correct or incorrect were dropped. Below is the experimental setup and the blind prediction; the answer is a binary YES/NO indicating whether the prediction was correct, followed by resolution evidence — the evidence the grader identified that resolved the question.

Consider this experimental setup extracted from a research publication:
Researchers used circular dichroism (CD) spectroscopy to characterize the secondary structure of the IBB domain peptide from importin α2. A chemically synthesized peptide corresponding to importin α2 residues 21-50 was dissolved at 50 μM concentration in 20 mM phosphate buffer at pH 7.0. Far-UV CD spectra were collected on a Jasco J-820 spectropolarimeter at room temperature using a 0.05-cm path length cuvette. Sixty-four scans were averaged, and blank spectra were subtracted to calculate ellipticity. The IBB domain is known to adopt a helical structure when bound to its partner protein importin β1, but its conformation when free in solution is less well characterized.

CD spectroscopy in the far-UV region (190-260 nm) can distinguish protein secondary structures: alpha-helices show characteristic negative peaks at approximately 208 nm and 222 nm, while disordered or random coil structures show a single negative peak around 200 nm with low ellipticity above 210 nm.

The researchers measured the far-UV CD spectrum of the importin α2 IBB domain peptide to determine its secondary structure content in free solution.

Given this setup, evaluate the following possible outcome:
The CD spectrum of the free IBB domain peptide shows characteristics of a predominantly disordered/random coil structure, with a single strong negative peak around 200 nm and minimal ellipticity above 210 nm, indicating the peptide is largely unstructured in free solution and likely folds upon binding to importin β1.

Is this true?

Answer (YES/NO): NO